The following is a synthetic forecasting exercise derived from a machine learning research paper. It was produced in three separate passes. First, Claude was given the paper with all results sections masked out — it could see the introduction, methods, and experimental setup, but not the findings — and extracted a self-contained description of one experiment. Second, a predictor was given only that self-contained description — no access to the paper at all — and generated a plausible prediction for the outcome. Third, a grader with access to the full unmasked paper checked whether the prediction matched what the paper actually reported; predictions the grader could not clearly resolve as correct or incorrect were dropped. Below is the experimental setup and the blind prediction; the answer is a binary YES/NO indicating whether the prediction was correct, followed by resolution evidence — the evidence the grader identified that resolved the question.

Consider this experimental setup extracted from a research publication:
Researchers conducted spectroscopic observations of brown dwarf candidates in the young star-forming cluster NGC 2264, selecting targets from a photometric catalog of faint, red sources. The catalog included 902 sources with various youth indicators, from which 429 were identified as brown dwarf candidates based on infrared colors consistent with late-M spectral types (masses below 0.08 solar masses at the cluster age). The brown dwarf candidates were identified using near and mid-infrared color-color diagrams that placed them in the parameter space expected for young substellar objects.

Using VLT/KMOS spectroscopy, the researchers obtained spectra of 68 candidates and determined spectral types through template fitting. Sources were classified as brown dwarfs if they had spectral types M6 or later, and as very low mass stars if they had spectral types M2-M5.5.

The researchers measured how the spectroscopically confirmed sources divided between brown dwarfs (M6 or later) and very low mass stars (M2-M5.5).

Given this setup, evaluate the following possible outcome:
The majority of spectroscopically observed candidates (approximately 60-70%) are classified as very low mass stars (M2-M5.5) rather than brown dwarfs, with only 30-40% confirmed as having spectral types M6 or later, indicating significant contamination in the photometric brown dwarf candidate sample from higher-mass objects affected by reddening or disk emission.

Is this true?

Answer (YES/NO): NO